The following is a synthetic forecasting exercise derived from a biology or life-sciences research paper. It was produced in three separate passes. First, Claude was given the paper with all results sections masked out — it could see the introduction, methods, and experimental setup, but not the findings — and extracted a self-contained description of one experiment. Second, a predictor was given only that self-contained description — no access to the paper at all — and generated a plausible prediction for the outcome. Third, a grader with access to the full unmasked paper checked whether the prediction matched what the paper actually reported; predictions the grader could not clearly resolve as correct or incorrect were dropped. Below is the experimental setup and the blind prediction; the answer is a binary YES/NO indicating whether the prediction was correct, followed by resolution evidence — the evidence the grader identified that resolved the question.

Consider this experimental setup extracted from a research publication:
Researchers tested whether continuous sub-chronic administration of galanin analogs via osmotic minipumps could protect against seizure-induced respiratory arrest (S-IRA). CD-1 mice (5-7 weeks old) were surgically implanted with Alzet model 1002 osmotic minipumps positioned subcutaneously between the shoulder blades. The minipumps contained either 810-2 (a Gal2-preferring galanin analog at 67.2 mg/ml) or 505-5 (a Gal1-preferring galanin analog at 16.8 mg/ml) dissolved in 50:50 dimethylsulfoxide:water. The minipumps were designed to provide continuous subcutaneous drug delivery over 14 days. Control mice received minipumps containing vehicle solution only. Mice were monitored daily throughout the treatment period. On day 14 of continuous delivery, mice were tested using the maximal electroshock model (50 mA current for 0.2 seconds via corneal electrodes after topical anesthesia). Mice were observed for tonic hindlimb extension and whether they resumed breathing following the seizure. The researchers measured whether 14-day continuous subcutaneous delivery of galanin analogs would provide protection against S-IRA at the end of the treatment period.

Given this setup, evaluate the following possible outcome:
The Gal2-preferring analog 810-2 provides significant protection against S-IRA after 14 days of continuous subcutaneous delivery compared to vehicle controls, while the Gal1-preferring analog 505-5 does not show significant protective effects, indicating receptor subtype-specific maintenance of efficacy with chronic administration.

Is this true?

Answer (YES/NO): YES